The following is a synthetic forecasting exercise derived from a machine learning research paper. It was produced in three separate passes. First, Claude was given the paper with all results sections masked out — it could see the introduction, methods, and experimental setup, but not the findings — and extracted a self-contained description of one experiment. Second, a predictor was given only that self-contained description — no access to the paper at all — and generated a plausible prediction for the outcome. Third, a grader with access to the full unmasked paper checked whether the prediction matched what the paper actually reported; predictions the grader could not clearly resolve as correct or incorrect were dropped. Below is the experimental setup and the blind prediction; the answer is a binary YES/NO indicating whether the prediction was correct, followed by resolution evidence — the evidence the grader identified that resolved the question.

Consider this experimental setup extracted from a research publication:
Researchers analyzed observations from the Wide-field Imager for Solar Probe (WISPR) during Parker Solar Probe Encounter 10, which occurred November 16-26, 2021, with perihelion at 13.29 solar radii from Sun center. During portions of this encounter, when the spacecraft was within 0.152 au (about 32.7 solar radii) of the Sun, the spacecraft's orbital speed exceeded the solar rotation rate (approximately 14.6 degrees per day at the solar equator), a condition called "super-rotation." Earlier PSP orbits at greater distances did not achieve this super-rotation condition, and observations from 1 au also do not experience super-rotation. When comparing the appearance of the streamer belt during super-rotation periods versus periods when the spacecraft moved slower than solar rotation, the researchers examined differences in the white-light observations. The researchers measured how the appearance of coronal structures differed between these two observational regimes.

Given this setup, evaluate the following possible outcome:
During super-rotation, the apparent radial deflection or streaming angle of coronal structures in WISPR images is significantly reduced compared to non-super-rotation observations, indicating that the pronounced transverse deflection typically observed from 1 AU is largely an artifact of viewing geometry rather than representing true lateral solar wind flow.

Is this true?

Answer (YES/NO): NO